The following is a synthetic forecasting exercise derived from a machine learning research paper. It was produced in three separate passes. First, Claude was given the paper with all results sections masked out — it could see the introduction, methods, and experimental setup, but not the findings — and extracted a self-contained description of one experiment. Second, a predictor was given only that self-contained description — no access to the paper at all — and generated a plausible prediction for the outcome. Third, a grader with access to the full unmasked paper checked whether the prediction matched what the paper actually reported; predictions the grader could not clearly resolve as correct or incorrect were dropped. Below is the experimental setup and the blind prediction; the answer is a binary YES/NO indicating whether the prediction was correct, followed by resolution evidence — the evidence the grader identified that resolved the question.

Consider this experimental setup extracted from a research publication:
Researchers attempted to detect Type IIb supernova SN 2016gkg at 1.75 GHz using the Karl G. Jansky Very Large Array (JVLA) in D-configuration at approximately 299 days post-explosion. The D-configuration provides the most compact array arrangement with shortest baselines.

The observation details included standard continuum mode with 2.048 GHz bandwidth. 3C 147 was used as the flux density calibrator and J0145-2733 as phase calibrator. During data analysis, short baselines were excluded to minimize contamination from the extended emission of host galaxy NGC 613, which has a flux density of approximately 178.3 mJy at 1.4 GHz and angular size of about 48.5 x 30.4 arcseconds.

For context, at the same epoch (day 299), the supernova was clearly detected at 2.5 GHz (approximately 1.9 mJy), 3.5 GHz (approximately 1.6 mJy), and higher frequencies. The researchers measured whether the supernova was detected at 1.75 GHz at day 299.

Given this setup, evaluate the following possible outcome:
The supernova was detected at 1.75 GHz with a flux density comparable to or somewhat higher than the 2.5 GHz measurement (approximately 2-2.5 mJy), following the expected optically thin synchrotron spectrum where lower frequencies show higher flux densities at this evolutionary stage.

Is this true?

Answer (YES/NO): NO